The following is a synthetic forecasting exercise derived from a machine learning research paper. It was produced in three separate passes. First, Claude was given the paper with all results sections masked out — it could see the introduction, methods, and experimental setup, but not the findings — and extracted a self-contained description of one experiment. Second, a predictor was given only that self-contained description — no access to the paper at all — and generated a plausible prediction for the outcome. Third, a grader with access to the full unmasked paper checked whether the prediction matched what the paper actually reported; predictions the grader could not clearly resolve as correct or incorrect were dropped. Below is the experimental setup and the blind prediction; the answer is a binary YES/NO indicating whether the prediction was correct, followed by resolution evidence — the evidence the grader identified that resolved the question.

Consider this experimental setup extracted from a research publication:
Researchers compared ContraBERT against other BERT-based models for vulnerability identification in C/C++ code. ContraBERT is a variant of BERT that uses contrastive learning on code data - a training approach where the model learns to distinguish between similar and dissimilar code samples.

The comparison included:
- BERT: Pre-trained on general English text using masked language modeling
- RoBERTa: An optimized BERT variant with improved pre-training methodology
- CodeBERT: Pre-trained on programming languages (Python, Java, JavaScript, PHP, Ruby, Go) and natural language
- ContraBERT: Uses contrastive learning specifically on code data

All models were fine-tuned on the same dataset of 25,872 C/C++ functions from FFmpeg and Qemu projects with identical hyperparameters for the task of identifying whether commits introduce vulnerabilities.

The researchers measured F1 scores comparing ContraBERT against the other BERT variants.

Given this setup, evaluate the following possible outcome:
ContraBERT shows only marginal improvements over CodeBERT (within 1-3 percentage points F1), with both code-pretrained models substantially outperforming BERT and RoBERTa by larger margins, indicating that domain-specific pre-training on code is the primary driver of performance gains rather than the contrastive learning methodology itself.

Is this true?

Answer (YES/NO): NO